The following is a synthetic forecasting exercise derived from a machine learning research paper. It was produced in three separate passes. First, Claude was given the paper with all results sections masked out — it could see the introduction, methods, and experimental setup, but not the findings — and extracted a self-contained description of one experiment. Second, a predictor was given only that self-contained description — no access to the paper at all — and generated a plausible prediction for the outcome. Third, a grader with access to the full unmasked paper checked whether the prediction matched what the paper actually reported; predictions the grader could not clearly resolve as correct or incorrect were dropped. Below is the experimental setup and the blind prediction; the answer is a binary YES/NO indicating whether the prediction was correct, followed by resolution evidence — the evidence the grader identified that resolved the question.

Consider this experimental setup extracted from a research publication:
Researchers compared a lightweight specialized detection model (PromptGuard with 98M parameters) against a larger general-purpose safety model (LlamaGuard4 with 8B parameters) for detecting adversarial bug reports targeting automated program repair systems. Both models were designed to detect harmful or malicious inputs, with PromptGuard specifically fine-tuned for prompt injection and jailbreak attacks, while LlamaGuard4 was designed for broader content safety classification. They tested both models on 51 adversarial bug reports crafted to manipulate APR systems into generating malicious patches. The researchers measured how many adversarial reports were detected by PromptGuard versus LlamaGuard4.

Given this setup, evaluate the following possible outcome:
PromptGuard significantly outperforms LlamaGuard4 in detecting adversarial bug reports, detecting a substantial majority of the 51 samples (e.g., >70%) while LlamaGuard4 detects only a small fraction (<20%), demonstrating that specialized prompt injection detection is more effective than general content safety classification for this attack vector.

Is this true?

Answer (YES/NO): NO